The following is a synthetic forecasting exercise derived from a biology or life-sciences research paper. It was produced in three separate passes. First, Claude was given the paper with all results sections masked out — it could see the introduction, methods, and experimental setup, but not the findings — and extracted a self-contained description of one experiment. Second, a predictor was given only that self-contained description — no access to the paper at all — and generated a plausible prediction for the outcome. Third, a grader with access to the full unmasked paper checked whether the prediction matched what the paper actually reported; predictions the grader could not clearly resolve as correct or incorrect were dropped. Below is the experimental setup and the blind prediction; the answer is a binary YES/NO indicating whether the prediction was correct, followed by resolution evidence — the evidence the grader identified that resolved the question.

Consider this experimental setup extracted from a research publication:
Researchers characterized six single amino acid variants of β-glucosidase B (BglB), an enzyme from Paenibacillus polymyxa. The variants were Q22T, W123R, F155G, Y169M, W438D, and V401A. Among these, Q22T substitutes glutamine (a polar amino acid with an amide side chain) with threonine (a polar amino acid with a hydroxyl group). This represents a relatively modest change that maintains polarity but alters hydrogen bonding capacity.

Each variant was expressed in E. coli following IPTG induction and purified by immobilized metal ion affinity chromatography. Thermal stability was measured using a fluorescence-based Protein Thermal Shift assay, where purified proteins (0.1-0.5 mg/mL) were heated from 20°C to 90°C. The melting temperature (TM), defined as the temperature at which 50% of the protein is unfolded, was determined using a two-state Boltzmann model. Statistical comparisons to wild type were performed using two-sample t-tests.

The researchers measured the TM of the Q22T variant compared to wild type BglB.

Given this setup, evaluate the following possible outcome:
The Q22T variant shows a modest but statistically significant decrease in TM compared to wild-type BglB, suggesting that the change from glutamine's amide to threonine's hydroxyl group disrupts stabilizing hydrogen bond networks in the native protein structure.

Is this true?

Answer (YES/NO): NO